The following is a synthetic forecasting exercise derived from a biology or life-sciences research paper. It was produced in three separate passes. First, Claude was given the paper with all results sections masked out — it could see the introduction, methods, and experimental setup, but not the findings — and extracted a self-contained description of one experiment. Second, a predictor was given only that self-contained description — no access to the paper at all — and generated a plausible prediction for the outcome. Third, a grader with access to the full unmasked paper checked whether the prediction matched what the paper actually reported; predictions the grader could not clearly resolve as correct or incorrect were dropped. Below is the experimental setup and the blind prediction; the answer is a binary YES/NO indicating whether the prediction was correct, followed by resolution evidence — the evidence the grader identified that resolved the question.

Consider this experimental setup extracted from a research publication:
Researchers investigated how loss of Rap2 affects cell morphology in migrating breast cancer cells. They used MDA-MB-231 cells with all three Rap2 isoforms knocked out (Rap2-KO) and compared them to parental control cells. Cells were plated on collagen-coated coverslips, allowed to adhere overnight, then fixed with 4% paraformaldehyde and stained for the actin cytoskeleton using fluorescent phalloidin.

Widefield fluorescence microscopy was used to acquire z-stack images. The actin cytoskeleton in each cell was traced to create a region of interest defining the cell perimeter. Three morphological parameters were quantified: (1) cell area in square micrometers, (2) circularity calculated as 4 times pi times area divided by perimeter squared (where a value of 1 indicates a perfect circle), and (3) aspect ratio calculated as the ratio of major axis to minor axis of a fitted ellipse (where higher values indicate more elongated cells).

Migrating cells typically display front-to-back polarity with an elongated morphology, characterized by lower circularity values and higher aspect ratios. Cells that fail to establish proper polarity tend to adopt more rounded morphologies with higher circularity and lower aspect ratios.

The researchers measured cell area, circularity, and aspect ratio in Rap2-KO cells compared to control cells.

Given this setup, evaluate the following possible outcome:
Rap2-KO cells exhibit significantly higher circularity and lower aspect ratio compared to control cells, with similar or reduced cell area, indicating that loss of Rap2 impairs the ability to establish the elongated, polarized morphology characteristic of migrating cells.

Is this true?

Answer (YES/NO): NO